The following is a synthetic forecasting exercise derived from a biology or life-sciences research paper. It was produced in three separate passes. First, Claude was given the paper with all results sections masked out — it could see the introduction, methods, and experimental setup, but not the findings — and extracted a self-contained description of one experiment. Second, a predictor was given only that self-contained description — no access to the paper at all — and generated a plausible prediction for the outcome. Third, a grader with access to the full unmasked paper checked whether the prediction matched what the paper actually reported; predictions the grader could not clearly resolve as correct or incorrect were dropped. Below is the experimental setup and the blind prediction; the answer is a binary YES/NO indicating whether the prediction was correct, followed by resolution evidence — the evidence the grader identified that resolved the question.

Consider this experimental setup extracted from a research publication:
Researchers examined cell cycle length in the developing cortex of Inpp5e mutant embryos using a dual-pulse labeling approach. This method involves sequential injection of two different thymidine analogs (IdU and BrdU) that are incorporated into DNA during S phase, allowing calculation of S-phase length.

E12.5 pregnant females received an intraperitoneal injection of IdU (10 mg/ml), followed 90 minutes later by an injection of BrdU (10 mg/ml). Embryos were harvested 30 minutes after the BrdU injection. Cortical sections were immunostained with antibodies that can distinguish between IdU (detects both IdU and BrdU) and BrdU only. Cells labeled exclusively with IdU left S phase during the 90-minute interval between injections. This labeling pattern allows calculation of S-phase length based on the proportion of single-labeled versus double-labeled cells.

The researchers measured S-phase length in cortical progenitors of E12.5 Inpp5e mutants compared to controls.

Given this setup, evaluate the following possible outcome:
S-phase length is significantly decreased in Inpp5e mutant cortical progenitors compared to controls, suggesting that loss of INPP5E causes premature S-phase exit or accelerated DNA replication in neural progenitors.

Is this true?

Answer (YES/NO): NO